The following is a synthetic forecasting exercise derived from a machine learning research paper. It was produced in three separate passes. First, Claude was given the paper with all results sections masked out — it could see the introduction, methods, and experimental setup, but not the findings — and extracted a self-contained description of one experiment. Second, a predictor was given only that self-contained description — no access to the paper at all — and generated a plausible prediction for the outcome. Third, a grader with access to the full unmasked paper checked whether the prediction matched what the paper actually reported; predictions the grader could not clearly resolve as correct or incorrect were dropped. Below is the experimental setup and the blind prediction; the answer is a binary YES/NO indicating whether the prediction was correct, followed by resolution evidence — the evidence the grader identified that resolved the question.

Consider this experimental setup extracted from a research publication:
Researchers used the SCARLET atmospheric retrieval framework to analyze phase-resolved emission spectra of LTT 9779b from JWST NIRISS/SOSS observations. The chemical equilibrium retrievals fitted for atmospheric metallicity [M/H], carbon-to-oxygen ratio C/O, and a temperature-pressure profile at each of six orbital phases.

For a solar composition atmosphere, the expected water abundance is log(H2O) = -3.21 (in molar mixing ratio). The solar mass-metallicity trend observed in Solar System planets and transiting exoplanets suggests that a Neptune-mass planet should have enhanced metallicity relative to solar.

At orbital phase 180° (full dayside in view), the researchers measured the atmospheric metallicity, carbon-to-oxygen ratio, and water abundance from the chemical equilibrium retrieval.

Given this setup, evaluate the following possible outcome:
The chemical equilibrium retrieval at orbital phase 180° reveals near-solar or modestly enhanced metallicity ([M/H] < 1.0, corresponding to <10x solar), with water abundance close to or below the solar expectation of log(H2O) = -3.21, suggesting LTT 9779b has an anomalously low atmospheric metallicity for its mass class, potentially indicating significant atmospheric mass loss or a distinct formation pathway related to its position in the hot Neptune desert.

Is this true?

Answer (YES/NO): NO